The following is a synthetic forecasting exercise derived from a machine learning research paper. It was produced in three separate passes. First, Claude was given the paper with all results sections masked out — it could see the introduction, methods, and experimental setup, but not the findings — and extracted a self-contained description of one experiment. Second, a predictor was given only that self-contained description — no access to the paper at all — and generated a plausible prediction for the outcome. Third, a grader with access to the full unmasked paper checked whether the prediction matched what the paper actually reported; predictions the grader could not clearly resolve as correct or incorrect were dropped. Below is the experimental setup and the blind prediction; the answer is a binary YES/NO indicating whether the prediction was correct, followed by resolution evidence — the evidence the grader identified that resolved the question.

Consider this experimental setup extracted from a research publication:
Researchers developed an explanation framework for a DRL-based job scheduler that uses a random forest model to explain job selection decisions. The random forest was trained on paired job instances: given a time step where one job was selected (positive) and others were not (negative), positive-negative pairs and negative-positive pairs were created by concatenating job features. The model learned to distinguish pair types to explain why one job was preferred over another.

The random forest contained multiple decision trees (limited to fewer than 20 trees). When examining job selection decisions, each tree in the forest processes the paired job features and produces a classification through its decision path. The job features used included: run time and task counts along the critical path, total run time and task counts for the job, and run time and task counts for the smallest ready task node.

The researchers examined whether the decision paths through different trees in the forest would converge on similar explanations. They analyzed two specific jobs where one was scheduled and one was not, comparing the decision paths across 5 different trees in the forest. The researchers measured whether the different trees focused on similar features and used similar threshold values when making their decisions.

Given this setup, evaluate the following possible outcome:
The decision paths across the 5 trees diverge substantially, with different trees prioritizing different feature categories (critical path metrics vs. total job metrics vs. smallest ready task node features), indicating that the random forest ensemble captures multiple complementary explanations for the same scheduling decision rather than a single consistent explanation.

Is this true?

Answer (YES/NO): NO